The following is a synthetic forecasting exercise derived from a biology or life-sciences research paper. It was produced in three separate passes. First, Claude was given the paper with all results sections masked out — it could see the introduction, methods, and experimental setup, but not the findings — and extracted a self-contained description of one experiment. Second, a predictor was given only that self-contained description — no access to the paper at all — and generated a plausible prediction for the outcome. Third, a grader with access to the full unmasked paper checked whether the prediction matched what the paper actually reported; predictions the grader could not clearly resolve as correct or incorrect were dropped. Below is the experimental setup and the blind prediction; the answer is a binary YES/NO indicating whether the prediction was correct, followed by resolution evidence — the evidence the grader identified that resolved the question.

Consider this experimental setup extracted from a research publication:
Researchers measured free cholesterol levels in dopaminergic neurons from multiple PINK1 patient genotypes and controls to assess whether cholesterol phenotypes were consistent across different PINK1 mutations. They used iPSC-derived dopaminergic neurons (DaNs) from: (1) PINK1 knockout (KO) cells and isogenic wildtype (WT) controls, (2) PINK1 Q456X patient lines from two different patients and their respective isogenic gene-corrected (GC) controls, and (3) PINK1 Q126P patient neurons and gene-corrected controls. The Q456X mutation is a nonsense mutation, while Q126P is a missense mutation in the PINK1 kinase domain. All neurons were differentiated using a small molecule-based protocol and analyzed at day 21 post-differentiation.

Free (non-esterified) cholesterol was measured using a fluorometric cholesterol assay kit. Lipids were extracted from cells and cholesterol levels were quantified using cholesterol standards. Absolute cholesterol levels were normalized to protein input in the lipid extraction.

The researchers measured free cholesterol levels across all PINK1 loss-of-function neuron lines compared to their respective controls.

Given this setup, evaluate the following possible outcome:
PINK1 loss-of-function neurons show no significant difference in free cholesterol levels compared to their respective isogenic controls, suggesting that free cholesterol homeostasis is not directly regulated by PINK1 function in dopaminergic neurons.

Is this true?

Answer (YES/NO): NO